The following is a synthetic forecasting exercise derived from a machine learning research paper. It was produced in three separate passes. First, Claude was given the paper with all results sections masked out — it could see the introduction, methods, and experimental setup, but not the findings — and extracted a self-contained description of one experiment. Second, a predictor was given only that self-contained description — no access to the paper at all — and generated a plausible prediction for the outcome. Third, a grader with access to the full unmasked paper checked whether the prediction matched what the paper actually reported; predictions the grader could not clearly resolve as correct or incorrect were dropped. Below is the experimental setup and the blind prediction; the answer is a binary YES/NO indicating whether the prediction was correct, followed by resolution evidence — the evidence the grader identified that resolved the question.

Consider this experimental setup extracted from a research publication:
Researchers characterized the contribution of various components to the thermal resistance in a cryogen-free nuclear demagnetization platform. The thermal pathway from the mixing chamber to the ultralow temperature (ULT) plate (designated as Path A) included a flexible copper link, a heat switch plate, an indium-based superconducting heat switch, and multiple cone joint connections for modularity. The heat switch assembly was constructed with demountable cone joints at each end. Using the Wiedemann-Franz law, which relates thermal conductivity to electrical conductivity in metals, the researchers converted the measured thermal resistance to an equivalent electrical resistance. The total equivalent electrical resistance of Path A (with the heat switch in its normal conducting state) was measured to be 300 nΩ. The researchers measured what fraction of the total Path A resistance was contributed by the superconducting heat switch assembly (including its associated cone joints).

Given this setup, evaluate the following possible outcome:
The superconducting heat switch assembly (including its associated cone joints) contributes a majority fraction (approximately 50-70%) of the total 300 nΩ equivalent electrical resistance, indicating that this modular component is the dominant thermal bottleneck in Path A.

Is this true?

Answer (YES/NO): YES